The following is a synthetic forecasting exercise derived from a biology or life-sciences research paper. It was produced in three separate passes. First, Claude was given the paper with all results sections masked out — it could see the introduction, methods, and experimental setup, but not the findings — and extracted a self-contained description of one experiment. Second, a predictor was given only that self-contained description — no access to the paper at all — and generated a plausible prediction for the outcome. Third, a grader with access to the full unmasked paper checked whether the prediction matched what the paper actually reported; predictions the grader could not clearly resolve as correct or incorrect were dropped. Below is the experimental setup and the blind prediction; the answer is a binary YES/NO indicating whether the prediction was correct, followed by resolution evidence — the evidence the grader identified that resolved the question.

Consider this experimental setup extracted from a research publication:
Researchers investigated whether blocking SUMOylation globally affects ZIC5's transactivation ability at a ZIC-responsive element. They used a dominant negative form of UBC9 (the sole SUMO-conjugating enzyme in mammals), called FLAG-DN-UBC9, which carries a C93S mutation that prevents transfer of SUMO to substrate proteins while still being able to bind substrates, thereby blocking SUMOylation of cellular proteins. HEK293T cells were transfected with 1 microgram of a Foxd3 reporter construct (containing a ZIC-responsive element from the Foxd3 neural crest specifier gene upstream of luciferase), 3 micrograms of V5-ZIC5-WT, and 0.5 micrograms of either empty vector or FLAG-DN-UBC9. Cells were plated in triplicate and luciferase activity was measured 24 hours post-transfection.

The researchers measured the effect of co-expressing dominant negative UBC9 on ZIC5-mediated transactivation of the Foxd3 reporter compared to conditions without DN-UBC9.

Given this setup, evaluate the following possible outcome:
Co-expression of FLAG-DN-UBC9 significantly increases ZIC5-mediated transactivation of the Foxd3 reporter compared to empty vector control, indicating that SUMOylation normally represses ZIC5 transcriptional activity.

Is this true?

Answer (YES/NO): NO